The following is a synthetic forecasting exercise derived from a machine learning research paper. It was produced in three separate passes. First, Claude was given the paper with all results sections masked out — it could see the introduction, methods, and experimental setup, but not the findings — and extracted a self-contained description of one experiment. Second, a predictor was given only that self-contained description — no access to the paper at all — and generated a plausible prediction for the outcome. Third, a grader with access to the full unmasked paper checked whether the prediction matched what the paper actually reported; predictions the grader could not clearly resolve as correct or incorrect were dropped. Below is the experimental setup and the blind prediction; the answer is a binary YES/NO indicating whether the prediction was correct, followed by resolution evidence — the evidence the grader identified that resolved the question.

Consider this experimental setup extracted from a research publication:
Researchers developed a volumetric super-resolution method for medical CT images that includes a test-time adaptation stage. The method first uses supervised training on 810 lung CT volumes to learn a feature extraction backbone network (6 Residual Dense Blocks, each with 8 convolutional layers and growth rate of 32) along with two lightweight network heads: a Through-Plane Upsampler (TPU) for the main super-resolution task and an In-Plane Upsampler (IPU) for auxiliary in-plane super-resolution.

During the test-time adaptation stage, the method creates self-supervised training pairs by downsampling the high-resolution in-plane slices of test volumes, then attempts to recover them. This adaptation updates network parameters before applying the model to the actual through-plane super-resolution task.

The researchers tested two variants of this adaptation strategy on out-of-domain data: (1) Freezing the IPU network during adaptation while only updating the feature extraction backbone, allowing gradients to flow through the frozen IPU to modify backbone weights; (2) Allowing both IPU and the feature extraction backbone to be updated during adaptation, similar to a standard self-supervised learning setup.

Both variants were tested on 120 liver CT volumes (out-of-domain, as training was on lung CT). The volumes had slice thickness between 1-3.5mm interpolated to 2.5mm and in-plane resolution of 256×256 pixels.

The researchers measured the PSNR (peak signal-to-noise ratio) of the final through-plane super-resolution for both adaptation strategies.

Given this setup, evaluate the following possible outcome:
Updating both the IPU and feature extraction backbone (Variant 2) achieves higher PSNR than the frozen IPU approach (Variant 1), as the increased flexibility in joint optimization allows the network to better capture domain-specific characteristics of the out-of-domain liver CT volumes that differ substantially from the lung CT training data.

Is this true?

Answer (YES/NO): NO